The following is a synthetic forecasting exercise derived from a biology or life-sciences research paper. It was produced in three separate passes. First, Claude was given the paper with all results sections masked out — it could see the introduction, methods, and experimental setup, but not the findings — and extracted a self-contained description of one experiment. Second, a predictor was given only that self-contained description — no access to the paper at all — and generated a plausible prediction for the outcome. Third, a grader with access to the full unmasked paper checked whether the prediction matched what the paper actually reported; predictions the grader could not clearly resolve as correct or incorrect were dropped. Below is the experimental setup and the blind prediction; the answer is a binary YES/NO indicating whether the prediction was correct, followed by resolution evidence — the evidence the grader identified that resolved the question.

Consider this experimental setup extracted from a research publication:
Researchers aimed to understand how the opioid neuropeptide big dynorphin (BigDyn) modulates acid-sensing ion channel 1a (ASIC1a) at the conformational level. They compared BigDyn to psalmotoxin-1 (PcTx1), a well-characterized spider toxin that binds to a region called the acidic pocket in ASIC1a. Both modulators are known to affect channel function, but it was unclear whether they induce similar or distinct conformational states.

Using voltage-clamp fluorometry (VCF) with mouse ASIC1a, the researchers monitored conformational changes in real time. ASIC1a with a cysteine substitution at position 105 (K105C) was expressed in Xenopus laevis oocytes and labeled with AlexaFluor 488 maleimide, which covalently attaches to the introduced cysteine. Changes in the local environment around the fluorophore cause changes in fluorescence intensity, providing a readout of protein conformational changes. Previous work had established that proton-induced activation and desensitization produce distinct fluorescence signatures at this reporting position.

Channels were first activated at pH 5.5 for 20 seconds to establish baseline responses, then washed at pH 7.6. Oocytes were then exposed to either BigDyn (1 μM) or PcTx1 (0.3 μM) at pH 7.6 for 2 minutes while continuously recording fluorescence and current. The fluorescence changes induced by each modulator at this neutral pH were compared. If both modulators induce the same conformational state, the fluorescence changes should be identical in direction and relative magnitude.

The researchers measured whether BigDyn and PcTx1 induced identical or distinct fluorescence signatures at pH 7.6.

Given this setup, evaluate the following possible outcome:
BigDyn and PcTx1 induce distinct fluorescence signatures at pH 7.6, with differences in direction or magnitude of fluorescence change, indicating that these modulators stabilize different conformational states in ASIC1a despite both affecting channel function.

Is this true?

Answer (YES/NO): YES